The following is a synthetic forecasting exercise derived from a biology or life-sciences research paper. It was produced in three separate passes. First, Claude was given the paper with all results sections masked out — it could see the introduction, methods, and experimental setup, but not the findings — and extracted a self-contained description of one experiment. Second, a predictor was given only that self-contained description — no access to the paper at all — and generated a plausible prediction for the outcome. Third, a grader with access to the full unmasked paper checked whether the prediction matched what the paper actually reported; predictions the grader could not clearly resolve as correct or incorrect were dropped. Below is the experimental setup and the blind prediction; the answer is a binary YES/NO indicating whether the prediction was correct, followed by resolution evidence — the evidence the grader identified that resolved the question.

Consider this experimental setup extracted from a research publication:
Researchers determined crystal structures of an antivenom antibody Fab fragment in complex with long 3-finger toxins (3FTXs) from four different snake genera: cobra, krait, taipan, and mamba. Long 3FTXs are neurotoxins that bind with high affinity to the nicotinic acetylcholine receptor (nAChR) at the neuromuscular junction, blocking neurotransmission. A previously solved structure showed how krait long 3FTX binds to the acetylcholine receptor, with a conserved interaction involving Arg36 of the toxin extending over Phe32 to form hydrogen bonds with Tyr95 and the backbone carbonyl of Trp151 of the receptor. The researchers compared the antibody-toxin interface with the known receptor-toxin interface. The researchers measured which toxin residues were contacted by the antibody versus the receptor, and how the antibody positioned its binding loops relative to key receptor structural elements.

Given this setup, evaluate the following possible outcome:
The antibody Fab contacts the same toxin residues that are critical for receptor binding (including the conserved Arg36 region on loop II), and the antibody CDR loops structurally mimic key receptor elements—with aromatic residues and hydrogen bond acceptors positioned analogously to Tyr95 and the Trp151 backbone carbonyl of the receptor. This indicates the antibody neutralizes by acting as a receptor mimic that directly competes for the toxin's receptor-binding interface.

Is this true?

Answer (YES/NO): YES